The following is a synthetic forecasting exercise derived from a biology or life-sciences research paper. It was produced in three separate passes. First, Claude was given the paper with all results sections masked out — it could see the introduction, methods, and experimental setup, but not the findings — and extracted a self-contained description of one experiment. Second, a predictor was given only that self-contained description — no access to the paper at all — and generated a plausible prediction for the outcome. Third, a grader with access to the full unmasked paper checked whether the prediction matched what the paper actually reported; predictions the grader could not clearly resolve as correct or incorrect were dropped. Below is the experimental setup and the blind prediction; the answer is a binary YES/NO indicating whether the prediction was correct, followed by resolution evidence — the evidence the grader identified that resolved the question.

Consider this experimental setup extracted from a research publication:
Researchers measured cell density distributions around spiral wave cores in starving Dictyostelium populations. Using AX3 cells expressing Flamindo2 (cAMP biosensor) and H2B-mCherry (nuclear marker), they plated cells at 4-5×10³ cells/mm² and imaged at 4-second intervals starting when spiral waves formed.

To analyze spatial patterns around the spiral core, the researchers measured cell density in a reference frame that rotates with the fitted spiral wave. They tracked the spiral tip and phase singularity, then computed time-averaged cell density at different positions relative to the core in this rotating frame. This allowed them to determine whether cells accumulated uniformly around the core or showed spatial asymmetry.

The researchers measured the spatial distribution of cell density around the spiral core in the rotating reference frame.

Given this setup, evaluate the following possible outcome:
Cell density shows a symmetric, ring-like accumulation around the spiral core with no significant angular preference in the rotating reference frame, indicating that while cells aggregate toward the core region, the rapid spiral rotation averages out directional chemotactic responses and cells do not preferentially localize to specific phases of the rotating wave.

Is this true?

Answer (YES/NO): NO